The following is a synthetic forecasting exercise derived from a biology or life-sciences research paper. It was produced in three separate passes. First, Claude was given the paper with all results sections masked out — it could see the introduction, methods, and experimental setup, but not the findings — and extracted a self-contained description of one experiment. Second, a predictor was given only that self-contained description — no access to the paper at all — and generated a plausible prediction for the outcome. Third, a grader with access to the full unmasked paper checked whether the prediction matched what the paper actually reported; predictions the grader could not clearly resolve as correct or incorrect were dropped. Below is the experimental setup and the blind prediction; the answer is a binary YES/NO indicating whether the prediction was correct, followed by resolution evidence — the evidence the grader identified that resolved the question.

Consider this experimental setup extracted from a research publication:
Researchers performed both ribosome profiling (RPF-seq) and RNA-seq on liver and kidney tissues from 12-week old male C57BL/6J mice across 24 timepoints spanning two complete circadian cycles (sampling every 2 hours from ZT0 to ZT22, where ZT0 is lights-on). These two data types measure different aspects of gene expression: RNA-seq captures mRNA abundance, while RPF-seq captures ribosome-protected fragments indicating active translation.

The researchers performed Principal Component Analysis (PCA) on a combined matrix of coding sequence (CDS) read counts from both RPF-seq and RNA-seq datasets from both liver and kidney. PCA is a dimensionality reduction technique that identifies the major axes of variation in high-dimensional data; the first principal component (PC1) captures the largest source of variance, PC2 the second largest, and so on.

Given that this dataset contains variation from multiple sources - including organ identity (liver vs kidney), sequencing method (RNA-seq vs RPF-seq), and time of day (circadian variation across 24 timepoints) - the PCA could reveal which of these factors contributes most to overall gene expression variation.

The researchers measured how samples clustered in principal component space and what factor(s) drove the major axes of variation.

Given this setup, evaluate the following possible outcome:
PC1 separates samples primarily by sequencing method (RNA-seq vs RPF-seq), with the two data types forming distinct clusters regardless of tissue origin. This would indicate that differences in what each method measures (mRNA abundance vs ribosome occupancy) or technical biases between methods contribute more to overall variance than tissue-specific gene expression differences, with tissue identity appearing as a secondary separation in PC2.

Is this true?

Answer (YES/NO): NO